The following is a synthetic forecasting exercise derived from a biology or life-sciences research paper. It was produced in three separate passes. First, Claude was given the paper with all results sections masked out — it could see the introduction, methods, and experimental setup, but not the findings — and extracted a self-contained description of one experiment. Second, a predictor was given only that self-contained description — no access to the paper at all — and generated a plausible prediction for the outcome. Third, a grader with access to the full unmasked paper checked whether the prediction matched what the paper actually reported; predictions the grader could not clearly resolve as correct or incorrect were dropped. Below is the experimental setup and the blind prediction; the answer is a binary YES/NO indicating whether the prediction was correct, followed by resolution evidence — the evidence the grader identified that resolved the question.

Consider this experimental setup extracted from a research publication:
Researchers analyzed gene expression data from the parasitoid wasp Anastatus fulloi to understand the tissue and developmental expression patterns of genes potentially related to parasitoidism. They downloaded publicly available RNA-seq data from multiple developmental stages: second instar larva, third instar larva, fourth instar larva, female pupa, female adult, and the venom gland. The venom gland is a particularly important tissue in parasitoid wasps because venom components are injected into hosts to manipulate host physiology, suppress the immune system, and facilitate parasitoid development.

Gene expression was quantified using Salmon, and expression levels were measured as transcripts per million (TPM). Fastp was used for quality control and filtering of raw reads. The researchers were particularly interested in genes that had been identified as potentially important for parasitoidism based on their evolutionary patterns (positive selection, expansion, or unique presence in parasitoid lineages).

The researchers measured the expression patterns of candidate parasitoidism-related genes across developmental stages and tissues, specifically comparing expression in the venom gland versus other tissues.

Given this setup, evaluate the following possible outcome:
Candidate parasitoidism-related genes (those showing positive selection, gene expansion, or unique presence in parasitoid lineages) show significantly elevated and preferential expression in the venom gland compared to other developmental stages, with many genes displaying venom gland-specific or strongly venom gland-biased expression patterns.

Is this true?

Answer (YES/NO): NO